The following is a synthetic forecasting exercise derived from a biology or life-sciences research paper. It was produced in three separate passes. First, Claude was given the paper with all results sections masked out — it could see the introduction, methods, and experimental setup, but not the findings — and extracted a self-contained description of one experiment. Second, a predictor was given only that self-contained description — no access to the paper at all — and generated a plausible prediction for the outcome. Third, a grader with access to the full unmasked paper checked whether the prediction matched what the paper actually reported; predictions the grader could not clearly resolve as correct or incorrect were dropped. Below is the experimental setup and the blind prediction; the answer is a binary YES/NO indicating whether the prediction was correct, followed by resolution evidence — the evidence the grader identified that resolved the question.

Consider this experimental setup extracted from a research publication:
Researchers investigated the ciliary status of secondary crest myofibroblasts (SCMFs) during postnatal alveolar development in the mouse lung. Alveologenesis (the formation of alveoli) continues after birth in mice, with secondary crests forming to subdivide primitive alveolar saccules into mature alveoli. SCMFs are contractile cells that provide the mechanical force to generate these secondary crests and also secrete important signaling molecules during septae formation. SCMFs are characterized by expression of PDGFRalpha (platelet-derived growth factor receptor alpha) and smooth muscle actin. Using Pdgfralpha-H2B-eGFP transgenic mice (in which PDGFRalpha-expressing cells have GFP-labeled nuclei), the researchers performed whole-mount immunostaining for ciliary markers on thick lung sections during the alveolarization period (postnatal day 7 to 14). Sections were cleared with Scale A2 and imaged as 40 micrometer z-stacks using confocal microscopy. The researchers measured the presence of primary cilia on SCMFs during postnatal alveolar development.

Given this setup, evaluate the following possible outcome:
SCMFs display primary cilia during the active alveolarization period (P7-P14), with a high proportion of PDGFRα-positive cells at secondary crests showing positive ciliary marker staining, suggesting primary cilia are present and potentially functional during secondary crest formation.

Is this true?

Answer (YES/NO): YES